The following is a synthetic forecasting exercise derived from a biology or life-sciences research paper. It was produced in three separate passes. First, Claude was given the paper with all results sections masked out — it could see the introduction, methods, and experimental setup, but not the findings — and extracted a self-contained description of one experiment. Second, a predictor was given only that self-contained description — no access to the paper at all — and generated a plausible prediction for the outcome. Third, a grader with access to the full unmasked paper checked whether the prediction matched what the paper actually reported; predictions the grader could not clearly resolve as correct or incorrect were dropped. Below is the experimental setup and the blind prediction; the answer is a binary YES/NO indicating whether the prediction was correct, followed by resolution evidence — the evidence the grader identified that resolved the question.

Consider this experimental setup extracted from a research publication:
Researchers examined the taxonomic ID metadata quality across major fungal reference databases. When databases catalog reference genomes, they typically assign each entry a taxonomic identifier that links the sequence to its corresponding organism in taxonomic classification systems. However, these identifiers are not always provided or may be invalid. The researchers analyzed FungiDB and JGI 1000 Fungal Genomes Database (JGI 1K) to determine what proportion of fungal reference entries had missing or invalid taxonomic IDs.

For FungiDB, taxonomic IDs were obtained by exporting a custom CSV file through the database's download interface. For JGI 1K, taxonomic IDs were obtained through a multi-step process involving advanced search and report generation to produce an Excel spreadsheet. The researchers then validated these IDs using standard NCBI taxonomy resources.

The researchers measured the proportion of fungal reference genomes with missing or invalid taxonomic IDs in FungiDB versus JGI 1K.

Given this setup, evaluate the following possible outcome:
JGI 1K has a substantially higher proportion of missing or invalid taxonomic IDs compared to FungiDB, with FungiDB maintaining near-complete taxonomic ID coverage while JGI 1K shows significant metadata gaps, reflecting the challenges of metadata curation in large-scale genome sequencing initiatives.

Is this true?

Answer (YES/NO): NO